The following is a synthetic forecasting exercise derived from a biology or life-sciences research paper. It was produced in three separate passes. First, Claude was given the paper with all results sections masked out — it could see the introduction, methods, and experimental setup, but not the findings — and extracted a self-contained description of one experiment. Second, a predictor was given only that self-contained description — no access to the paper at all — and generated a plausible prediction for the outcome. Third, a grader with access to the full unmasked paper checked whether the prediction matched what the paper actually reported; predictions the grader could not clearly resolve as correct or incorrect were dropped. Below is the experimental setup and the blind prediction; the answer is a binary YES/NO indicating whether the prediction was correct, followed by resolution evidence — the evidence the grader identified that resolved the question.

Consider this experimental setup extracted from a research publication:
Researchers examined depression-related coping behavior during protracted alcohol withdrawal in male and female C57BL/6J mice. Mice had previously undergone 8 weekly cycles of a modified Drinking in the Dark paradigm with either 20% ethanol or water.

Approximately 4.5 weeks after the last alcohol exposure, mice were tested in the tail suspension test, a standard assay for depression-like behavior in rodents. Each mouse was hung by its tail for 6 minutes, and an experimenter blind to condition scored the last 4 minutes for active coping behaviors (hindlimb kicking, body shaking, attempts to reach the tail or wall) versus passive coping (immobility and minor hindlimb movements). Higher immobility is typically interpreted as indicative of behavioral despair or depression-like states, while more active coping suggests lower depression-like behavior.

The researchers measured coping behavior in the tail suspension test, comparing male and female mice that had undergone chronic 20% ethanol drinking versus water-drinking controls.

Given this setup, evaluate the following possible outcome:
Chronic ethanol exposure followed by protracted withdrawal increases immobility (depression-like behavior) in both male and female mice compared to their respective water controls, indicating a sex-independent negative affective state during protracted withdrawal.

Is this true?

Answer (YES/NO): NO